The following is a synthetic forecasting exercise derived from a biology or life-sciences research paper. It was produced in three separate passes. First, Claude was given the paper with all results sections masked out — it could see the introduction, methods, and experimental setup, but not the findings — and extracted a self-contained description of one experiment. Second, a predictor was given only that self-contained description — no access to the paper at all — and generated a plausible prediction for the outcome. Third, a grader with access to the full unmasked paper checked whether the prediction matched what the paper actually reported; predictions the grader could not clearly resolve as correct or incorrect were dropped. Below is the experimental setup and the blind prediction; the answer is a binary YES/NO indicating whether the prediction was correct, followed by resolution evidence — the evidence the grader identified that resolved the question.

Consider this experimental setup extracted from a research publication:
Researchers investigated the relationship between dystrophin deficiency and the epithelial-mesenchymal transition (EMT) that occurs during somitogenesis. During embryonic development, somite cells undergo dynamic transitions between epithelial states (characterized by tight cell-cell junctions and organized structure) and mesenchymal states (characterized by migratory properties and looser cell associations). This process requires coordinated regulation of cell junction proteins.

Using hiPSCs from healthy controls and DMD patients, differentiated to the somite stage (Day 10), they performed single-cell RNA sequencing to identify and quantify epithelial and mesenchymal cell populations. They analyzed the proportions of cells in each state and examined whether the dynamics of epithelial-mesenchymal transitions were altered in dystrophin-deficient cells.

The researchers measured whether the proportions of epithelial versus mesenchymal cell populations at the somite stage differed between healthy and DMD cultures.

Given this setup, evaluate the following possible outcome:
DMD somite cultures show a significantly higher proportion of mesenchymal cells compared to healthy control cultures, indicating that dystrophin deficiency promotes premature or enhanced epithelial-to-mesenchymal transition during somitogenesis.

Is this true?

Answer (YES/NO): YES